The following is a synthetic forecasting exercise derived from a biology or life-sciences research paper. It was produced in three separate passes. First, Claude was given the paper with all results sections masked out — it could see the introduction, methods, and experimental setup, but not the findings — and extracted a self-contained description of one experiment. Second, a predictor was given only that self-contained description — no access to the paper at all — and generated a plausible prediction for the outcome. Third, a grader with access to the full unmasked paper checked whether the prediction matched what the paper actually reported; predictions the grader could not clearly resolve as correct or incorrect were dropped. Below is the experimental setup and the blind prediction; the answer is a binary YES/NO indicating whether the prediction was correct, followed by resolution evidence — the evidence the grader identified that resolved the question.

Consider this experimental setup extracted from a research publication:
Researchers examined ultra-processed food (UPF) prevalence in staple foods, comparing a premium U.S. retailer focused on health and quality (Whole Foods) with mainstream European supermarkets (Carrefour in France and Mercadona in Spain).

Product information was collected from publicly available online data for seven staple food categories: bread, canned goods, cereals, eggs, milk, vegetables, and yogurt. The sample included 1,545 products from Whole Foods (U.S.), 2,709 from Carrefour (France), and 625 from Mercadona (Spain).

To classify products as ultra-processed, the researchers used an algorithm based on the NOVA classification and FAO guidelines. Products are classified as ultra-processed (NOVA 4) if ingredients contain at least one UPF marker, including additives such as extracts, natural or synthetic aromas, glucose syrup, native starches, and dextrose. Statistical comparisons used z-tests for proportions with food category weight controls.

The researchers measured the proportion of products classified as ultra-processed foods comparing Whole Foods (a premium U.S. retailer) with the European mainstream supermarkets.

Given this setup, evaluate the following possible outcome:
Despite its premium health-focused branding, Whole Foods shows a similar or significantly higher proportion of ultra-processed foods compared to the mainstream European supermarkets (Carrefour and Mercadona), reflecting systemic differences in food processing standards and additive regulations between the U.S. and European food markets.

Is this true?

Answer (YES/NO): YES